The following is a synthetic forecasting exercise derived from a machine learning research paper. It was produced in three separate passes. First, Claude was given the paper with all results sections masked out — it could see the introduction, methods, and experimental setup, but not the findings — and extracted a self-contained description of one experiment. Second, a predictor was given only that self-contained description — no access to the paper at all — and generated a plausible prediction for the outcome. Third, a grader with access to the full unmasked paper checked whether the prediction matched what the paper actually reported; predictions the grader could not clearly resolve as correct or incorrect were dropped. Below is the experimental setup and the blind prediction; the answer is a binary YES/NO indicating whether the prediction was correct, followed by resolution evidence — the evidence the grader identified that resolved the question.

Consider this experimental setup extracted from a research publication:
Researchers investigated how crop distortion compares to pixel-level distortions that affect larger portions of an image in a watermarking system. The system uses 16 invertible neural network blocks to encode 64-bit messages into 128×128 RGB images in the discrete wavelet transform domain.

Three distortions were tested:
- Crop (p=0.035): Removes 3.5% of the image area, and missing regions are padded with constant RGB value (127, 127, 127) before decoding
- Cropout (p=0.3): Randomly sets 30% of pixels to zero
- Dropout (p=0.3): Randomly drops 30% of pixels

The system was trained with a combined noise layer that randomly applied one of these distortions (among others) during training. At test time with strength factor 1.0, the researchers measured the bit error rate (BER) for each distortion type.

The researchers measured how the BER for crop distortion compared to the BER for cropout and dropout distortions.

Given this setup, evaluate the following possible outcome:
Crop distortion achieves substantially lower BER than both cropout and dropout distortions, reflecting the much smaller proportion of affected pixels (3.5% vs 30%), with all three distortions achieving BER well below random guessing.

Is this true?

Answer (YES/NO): NO